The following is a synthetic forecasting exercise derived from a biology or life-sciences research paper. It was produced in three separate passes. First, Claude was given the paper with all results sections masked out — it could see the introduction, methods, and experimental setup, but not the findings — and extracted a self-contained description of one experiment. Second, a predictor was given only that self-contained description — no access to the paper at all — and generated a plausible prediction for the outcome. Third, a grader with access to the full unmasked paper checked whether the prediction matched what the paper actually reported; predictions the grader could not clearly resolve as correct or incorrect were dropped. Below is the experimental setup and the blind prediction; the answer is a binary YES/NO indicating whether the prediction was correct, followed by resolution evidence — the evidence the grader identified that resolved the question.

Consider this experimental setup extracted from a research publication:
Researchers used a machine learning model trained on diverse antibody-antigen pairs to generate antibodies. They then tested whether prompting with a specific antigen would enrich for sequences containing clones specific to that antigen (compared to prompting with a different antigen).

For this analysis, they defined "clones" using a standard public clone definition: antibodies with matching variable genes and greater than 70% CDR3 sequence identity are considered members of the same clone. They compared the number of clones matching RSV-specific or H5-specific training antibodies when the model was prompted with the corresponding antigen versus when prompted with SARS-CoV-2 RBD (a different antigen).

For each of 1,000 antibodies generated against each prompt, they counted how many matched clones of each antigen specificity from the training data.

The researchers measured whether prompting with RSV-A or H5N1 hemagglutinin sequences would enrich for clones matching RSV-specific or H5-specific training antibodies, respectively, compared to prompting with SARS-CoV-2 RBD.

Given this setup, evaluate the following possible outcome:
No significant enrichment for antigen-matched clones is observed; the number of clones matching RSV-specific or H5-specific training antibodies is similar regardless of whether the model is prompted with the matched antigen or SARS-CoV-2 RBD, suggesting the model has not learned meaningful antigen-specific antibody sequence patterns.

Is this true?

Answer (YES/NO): NO